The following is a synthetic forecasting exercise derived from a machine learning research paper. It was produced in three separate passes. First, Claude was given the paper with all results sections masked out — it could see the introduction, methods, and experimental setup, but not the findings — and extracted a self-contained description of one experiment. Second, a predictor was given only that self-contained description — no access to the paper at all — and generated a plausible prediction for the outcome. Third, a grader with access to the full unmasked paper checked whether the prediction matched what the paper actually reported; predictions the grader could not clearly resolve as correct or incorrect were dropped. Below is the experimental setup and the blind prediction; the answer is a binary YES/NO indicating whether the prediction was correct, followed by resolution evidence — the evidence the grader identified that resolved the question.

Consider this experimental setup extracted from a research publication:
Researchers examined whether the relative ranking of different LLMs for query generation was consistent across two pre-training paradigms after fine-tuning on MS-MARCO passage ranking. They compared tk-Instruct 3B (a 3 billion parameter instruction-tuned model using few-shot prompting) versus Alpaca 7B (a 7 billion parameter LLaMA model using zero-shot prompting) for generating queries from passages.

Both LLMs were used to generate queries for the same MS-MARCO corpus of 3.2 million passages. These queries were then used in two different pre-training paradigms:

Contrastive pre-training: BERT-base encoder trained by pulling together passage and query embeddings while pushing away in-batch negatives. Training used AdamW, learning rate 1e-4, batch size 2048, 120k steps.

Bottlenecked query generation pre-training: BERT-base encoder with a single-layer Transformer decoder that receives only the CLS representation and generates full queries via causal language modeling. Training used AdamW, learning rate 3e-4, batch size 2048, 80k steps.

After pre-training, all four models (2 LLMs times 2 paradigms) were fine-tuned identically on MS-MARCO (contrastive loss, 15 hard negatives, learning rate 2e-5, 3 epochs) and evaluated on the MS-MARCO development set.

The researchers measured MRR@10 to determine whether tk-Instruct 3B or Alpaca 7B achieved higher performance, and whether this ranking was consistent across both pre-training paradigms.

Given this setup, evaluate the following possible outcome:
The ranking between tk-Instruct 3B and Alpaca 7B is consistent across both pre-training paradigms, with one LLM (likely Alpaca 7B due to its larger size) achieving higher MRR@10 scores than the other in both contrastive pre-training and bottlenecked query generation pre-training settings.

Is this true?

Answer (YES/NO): NO